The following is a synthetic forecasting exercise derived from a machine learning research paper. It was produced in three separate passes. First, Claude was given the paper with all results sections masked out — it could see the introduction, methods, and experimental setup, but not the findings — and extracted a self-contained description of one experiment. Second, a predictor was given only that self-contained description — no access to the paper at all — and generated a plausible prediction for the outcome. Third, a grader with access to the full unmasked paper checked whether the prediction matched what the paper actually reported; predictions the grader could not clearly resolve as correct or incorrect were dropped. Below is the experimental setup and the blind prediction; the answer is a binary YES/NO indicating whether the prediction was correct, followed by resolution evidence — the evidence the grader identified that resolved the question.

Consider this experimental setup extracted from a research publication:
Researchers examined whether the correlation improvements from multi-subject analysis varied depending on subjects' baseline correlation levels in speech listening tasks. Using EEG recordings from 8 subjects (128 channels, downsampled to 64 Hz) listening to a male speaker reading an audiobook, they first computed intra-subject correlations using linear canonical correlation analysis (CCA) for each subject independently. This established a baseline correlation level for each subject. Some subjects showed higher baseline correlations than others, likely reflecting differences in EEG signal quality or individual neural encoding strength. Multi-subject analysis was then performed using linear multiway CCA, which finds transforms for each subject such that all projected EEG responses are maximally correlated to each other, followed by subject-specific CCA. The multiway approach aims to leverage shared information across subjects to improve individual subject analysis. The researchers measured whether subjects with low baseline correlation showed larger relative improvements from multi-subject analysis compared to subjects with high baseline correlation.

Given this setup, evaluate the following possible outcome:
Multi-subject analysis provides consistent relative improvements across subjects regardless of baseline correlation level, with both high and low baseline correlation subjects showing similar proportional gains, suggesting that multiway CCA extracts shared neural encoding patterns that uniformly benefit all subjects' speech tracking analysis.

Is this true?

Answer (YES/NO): NO